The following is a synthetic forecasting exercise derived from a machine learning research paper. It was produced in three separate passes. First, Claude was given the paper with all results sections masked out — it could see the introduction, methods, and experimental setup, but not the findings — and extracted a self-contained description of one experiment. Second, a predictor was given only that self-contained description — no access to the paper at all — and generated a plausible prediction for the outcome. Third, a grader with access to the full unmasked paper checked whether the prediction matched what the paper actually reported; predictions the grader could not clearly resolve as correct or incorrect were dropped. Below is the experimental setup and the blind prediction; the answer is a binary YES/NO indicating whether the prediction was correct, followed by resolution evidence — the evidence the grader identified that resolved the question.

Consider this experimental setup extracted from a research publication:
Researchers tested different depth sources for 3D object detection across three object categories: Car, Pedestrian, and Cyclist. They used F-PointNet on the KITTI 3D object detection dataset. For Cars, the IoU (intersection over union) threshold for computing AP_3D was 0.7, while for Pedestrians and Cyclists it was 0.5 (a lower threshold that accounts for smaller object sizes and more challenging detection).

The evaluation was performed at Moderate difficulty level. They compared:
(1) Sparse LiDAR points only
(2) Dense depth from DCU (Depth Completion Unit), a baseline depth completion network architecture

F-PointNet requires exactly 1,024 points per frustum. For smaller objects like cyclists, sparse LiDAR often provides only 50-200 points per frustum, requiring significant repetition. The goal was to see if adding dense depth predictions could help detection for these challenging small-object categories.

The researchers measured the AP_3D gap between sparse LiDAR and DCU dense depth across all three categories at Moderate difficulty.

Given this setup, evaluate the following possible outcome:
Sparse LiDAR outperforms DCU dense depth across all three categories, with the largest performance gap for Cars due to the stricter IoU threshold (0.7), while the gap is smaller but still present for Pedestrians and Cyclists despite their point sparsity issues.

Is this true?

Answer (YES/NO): NO